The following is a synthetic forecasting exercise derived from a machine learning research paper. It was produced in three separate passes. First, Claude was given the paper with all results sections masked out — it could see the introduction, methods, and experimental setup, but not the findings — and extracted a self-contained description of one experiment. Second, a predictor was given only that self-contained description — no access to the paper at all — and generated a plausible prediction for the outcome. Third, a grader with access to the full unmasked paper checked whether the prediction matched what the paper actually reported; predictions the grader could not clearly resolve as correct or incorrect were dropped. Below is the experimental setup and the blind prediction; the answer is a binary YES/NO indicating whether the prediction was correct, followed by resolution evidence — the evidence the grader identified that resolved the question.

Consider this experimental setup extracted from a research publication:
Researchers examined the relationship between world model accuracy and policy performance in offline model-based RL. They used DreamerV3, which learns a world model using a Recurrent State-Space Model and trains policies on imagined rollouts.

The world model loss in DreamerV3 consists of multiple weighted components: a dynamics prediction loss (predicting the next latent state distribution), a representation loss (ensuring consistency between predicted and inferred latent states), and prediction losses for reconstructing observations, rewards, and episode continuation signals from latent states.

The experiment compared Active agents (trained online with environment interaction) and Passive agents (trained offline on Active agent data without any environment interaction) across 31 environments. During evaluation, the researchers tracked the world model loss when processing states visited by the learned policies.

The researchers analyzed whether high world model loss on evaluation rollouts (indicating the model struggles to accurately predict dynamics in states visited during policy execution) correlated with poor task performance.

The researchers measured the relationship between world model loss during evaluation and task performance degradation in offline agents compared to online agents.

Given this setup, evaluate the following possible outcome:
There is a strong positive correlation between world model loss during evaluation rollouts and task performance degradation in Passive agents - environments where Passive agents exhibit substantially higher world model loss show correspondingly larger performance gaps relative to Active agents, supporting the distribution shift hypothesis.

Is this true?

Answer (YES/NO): NO